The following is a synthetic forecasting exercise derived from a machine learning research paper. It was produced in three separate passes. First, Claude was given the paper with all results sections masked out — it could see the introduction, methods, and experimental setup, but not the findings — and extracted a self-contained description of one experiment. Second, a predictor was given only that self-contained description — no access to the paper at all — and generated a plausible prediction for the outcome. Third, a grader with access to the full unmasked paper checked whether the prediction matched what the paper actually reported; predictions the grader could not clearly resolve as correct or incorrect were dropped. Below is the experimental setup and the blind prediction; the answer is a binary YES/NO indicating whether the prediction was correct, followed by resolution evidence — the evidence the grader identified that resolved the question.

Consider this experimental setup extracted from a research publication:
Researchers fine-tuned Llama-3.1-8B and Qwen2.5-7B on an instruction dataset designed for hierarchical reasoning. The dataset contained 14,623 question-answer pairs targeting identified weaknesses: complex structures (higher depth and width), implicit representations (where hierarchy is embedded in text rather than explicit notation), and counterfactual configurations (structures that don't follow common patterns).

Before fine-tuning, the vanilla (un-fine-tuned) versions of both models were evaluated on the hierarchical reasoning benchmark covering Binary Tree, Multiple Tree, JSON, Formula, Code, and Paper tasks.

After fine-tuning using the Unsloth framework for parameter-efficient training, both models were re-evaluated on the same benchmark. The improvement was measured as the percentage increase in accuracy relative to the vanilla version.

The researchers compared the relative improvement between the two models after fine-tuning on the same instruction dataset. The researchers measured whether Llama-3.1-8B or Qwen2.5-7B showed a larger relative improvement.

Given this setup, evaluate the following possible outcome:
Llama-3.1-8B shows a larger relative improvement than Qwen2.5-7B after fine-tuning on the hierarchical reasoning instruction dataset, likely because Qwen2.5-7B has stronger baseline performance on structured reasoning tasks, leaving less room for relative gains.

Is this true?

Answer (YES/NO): YES